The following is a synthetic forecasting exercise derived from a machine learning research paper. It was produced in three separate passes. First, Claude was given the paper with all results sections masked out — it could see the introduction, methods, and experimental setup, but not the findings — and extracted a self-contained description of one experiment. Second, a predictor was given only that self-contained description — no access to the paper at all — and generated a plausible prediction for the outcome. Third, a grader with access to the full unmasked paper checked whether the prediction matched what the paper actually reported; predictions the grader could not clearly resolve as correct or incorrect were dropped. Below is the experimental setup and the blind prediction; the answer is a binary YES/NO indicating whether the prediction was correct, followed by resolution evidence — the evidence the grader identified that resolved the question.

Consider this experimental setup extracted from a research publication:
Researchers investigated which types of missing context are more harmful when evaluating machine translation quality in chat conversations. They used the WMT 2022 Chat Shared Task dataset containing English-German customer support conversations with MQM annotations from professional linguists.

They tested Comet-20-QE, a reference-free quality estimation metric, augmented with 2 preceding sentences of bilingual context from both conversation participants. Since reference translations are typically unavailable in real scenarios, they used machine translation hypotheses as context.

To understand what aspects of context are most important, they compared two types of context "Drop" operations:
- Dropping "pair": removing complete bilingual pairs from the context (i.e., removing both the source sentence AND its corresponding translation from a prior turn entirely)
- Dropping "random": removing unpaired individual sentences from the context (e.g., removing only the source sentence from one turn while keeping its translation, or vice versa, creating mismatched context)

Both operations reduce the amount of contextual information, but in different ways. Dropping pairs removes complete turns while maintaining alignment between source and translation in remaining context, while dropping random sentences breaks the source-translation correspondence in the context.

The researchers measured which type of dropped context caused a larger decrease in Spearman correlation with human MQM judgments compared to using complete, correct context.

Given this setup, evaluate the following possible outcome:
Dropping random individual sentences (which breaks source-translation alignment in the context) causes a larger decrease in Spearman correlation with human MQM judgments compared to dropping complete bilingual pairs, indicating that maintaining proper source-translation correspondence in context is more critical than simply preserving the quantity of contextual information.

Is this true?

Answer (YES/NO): NO